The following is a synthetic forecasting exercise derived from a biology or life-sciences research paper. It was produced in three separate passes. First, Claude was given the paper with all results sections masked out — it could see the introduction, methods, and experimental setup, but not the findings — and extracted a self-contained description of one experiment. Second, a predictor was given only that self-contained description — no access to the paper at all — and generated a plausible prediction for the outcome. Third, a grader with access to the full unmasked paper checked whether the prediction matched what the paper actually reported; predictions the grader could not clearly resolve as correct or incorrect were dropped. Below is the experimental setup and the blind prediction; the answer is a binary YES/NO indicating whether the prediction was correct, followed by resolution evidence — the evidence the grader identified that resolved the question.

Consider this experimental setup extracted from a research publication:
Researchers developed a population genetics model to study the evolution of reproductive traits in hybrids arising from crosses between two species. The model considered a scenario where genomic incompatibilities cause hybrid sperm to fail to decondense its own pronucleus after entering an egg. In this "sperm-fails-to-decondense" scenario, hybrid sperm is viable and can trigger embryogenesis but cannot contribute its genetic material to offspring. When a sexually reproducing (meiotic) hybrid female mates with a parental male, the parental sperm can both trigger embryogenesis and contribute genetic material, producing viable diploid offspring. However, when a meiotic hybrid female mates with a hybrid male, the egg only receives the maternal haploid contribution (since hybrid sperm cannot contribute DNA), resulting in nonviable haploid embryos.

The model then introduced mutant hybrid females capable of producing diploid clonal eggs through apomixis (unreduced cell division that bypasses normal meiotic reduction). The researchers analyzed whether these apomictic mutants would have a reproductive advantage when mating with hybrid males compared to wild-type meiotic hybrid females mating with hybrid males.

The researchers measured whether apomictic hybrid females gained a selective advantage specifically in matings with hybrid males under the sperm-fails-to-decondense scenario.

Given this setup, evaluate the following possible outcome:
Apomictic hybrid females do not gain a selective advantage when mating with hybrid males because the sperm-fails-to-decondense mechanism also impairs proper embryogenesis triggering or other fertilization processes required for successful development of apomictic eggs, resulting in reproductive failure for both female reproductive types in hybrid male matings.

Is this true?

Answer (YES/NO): NO